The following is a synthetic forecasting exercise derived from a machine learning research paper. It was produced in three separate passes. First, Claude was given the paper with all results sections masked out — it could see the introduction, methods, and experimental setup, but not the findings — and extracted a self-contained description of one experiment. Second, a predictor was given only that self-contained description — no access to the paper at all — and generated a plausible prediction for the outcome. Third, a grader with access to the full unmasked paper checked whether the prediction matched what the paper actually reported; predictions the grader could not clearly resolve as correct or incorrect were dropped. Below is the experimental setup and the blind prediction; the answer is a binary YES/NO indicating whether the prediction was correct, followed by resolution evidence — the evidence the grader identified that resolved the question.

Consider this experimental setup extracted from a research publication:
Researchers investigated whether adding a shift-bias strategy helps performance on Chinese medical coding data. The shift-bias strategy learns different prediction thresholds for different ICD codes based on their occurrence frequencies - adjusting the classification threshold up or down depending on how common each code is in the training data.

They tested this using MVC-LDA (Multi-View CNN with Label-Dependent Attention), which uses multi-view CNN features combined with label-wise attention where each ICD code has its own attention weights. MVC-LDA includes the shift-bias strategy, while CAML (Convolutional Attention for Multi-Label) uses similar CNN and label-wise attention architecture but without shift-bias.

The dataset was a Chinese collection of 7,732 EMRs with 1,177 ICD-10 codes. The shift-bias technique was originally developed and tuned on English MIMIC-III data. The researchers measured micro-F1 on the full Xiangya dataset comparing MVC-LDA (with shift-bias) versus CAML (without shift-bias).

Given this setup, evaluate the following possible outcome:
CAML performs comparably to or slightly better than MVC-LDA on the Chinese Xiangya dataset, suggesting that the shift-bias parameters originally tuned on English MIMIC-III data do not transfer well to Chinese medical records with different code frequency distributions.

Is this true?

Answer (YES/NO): YES